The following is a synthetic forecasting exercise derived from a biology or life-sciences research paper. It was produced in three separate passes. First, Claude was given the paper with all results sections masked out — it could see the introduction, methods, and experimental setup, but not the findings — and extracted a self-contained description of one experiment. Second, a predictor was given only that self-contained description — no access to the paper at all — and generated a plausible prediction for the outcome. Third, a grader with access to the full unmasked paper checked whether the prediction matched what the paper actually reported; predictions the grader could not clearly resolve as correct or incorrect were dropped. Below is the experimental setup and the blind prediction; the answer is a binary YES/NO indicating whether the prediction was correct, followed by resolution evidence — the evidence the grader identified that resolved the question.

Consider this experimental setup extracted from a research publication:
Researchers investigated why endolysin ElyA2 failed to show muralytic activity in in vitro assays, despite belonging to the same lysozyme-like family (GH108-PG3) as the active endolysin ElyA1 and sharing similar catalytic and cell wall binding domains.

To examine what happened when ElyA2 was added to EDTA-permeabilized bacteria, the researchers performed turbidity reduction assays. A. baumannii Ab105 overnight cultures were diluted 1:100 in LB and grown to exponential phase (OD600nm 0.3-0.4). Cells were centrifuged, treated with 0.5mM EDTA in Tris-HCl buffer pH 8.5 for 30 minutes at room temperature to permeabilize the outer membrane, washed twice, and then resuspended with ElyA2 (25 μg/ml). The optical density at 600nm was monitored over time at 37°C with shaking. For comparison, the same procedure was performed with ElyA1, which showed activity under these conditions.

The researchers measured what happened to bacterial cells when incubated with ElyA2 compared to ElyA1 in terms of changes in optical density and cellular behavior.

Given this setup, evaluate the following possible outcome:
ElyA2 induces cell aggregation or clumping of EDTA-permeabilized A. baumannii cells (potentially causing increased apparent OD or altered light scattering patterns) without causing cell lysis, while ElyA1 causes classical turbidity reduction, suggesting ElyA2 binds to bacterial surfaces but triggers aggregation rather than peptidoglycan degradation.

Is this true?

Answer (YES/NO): YES